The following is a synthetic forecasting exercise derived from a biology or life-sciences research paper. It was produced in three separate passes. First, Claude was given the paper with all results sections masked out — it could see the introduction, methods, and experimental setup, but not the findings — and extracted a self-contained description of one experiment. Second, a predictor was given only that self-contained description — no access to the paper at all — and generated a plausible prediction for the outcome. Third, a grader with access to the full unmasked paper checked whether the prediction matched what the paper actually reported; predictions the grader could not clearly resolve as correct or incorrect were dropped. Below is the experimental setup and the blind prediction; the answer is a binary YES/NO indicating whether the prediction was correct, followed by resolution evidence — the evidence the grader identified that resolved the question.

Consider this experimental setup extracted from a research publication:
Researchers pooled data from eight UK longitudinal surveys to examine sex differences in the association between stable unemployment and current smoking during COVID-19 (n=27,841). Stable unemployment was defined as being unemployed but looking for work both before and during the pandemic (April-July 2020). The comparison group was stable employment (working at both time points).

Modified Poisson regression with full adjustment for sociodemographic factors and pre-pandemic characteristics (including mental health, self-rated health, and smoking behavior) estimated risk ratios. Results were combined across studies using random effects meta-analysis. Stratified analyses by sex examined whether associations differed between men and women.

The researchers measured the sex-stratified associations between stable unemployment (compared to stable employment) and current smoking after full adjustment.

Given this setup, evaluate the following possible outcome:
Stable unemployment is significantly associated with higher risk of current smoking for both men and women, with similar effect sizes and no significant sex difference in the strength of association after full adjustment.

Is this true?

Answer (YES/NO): NO